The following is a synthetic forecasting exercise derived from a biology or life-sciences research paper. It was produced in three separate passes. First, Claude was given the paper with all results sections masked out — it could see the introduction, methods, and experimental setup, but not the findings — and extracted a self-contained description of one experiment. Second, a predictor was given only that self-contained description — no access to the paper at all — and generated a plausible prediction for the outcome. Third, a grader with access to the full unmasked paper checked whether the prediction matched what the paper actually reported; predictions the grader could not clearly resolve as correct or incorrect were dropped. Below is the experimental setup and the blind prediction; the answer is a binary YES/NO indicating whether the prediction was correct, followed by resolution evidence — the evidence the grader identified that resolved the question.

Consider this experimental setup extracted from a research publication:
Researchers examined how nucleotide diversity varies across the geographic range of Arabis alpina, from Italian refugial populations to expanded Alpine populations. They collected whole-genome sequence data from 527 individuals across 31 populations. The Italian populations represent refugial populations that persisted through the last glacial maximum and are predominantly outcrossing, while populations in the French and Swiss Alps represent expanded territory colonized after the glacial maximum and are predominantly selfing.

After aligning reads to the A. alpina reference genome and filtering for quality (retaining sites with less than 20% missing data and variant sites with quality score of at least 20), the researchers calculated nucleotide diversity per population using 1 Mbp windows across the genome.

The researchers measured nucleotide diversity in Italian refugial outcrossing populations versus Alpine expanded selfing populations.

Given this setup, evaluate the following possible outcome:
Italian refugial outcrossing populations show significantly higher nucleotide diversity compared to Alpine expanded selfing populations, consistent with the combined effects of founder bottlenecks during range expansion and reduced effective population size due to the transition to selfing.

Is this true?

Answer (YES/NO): YES